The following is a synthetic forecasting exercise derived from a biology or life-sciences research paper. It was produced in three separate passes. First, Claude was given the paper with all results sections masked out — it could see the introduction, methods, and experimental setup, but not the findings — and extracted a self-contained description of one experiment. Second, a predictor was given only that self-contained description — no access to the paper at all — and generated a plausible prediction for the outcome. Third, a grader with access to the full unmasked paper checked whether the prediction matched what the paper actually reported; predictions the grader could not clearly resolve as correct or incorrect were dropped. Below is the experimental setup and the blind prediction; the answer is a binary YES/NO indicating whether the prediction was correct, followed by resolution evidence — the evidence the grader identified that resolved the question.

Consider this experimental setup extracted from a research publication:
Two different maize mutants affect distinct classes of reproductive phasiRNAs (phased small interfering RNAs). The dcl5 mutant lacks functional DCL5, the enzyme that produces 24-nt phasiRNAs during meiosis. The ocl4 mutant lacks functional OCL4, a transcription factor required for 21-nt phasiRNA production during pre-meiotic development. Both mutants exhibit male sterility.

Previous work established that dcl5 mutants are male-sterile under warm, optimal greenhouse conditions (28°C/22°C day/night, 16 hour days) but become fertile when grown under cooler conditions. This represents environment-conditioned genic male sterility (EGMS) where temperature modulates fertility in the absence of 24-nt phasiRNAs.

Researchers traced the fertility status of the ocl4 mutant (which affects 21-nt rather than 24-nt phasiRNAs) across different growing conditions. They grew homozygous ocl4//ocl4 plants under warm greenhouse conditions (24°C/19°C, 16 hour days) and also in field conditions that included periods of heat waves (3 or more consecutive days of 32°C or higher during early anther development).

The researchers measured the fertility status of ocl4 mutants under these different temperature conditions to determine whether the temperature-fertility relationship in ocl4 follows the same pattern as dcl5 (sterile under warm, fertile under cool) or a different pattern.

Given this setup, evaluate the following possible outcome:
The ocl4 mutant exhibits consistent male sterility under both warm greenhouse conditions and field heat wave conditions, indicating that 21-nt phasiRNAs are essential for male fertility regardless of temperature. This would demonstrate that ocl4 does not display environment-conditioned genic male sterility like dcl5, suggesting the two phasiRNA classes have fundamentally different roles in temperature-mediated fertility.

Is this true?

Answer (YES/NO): NO